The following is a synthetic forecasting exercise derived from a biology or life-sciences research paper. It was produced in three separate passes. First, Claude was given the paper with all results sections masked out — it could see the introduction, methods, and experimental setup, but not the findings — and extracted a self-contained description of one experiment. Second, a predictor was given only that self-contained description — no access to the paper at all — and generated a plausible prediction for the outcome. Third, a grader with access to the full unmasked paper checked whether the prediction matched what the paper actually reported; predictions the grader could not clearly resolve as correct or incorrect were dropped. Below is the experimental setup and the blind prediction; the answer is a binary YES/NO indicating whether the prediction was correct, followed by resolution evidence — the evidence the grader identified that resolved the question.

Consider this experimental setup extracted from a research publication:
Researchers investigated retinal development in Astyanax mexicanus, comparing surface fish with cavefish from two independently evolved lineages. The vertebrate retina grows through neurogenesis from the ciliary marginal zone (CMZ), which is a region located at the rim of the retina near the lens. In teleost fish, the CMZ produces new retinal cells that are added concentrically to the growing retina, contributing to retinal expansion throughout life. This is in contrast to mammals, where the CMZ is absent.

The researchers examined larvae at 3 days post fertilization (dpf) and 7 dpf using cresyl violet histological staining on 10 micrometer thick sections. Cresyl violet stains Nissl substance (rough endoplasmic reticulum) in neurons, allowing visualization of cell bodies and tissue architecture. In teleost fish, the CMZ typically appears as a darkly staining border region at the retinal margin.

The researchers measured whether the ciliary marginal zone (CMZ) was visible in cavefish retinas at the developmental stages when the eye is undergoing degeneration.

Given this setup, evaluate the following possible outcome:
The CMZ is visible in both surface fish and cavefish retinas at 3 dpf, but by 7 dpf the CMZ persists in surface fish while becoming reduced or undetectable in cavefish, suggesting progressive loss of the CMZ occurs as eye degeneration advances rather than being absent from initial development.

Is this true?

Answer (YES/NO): NO